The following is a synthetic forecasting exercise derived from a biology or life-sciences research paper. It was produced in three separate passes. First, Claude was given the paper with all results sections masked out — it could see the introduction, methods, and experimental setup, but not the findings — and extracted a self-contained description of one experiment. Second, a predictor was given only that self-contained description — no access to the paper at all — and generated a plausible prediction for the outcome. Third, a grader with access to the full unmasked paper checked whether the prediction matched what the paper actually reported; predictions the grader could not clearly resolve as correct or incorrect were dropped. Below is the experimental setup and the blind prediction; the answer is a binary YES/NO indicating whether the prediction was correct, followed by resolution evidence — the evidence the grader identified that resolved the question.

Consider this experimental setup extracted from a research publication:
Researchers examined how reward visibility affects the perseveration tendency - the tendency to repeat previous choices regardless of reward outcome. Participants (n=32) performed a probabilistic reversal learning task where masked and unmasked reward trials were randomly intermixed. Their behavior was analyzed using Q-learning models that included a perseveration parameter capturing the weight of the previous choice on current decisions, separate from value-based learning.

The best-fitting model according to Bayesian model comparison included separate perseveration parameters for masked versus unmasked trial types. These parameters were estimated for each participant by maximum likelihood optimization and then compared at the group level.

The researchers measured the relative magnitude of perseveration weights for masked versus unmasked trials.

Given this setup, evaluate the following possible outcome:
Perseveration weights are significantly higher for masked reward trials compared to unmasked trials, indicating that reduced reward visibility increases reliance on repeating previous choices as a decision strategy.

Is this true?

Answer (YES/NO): YES